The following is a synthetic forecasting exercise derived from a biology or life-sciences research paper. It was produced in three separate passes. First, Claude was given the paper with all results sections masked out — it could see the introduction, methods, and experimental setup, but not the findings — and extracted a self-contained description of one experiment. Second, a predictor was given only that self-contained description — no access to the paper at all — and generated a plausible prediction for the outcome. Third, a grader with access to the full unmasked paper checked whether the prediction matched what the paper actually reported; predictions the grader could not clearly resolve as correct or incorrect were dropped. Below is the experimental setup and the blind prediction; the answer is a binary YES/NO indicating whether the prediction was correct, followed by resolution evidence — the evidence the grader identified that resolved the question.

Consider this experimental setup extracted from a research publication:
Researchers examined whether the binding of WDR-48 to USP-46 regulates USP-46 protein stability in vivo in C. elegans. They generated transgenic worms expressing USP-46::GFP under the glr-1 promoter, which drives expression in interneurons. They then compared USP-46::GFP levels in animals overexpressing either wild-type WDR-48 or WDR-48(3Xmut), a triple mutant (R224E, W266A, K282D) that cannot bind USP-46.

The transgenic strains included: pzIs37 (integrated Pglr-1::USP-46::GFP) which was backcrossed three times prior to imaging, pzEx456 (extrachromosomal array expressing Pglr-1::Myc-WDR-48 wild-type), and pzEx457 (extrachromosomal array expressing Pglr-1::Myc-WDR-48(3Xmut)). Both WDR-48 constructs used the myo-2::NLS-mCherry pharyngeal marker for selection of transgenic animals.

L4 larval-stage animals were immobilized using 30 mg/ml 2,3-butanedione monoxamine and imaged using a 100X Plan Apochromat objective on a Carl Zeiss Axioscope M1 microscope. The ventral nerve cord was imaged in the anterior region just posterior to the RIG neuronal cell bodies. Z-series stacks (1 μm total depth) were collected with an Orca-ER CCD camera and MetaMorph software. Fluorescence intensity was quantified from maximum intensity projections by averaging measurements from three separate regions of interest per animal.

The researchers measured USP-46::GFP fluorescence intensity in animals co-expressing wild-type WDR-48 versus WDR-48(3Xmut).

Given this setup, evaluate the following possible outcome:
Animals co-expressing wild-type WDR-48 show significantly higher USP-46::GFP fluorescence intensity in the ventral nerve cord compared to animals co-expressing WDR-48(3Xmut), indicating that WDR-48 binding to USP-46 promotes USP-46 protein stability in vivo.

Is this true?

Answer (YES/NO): YES